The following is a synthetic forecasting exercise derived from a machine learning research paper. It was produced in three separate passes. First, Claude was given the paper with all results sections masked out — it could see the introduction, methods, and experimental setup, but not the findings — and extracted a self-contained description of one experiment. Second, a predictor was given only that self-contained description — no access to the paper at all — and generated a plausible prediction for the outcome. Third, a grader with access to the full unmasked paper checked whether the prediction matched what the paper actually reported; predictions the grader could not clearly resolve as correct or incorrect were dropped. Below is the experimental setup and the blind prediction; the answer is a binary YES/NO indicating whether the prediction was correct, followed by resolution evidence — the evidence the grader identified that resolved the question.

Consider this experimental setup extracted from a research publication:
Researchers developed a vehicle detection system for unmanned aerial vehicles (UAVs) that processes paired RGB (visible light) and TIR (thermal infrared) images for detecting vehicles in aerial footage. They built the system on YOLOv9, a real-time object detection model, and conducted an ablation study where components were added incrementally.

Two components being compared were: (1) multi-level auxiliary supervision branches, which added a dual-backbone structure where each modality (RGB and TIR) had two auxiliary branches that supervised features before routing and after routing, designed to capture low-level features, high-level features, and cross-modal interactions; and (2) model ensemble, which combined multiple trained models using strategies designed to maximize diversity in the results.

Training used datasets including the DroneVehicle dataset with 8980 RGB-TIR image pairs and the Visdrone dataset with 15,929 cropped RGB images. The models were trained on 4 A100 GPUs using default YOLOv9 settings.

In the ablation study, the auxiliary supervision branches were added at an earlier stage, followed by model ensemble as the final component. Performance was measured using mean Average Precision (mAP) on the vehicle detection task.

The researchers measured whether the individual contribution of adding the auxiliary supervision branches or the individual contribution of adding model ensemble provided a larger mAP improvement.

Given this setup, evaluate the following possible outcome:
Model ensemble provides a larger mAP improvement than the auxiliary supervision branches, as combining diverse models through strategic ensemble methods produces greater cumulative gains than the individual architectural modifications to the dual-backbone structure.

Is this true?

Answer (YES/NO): YES